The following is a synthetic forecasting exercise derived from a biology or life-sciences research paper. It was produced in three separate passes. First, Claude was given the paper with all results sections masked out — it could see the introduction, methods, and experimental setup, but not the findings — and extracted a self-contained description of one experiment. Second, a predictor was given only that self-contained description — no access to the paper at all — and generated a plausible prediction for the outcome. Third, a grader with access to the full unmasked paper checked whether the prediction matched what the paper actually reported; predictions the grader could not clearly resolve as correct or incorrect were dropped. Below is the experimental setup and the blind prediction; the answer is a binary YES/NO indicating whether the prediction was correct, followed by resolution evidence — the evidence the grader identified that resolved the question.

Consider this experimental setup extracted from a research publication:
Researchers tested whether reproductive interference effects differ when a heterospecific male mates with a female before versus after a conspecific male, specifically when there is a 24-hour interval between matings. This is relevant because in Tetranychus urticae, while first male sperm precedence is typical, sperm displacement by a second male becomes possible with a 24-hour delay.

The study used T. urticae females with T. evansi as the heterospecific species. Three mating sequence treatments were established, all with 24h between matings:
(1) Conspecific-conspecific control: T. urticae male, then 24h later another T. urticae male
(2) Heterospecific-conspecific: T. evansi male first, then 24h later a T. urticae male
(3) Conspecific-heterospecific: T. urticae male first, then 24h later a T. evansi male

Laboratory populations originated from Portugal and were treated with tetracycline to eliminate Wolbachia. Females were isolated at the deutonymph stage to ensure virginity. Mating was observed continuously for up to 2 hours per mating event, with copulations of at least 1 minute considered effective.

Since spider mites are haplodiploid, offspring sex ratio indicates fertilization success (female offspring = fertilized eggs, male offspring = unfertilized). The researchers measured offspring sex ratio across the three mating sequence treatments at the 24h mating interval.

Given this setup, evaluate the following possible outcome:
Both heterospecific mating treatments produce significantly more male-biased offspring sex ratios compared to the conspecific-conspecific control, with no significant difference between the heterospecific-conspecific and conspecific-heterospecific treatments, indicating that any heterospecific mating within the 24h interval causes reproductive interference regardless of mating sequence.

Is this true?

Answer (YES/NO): NO